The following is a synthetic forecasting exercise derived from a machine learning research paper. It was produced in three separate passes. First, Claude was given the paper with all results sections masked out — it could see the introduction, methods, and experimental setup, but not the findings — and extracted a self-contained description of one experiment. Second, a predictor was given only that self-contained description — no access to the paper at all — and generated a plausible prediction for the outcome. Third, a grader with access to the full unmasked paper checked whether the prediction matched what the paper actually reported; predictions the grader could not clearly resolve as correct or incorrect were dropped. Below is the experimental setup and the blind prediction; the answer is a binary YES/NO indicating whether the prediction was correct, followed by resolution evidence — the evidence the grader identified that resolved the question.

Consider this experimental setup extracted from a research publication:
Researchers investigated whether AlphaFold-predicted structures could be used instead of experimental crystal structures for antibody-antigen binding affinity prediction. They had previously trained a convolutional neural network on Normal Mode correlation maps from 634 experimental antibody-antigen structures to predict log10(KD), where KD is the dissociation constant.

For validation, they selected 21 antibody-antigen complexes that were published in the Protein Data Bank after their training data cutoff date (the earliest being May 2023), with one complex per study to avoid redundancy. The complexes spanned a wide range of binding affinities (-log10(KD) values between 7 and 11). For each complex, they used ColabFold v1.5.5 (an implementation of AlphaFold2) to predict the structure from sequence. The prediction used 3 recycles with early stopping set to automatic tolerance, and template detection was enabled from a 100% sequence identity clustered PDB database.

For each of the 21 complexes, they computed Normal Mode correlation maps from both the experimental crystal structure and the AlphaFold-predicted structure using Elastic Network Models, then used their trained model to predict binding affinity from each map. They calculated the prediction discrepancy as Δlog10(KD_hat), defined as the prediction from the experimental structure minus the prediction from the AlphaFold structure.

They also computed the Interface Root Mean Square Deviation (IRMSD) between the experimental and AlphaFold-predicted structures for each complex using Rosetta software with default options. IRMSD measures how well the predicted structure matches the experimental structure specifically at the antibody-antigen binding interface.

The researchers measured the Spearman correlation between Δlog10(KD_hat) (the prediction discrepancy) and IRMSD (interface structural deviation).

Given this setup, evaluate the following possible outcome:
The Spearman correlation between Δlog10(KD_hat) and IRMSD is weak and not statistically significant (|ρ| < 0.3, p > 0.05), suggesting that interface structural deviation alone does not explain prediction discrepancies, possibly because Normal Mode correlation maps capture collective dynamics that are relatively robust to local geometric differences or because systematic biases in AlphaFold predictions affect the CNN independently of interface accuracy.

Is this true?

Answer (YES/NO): NO